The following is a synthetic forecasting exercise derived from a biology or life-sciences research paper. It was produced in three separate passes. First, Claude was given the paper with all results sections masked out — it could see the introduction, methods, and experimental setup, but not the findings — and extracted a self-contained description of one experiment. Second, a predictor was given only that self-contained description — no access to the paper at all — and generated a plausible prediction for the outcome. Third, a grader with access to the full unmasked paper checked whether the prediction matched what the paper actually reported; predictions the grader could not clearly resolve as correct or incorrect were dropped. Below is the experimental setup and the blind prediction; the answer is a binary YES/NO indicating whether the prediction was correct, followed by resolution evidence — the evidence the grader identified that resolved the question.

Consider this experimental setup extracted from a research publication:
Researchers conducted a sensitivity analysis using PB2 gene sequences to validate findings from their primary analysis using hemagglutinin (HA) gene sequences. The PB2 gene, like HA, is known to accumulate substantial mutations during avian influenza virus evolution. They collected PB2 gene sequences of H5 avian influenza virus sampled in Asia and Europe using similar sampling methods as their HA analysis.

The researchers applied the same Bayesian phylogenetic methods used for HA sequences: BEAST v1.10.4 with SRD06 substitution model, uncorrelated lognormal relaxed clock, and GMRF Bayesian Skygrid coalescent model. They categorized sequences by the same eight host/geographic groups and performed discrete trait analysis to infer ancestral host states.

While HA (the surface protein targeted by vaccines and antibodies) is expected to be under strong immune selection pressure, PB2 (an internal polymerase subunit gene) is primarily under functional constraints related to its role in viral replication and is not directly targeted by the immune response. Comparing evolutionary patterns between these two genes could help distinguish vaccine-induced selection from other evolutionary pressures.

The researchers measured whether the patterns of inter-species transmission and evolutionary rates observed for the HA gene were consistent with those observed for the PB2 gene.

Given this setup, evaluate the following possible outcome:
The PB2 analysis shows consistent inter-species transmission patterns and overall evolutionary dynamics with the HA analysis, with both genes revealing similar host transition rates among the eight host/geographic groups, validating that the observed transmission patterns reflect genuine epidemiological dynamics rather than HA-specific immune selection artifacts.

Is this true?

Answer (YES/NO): NO